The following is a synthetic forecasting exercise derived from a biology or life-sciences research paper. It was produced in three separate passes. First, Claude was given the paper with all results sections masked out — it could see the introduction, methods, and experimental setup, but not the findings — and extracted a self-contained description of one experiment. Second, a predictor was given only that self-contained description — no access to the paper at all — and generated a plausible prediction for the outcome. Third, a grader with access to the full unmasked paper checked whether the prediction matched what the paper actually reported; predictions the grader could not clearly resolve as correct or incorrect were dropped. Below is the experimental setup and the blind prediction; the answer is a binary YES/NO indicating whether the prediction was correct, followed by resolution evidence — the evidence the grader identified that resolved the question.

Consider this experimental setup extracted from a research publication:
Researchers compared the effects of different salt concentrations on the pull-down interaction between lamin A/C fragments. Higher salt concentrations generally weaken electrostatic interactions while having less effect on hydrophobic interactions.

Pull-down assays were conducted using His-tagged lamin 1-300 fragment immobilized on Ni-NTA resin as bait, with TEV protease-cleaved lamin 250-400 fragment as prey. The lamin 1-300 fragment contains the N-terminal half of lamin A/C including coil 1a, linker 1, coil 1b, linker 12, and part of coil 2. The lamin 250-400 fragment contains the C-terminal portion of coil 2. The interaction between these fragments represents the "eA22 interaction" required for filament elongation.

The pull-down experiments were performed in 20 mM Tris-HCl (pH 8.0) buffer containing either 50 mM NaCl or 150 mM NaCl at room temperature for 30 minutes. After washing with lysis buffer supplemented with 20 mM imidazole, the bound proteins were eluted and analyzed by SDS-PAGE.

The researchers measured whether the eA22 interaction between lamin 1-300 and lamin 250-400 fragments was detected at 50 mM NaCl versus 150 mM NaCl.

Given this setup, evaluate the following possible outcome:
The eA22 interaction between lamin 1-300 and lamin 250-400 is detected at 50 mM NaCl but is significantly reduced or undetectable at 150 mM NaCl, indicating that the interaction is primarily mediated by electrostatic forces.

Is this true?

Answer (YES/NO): NO